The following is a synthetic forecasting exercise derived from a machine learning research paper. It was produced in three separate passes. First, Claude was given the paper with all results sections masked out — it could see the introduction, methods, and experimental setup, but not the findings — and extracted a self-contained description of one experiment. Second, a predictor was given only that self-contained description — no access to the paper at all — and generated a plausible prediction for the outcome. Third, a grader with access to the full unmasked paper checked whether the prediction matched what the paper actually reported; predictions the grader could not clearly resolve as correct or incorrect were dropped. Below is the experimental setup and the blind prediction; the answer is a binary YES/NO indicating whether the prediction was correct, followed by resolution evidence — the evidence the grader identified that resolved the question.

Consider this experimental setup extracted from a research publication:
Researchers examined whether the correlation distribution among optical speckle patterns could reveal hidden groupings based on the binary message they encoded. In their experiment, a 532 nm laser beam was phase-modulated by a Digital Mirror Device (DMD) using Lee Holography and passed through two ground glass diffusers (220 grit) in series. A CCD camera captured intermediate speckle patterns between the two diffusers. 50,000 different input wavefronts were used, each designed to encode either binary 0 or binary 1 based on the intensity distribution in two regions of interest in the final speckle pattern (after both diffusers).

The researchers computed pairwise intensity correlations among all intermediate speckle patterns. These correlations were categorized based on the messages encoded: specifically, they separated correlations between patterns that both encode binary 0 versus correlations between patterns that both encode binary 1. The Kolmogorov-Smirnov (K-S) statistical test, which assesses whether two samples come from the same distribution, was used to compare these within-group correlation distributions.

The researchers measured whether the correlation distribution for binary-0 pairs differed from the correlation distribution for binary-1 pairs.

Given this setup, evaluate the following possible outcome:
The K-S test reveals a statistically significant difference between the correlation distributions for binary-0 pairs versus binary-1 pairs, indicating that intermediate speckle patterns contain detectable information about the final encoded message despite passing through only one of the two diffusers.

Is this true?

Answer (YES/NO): NO